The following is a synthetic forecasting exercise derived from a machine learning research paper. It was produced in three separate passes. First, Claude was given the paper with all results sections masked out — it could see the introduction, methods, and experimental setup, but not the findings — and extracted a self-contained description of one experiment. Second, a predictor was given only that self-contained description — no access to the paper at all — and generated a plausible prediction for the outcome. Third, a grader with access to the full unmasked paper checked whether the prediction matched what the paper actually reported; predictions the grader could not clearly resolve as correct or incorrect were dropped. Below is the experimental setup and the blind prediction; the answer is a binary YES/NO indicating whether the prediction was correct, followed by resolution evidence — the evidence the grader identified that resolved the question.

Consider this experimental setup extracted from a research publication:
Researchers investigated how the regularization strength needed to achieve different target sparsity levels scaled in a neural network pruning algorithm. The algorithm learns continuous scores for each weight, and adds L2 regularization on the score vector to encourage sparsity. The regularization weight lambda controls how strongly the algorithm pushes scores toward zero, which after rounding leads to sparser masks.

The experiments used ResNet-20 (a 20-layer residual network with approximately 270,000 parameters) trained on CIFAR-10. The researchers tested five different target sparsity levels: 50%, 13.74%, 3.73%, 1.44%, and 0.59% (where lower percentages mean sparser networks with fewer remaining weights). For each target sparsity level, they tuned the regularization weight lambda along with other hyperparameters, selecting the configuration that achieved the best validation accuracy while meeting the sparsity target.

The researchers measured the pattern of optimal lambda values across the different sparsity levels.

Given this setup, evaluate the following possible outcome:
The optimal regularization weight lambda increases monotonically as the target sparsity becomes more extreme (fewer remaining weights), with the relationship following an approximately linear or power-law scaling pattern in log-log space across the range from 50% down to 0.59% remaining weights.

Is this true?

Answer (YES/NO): NO